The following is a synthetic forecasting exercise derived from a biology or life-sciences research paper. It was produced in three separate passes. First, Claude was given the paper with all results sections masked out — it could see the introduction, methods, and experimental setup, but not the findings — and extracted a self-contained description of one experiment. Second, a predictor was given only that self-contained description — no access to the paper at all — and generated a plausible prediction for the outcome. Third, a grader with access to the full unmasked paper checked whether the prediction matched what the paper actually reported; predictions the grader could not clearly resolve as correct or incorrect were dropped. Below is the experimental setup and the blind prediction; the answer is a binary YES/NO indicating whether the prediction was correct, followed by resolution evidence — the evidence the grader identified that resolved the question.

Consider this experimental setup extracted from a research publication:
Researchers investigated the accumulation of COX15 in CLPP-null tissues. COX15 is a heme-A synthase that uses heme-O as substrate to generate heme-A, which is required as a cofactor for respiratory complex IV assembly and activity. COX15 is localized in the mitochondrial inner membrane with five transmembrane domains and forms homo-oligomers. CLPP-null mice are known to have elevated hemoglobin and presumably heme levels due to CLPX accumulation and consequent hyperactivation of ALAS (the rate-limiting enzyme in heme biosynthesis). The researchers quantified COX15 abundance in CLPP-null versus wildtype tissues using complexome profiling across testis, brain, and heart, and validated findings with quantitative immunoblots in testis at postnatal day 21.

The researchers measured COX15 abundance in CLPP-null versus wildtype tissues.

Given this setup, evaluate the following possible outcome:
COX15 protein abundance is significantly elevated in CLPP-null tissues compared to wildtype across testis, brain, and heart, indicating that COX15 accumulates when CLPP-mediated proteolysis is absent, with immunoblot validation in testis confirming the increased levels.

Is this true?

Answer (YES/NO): NO